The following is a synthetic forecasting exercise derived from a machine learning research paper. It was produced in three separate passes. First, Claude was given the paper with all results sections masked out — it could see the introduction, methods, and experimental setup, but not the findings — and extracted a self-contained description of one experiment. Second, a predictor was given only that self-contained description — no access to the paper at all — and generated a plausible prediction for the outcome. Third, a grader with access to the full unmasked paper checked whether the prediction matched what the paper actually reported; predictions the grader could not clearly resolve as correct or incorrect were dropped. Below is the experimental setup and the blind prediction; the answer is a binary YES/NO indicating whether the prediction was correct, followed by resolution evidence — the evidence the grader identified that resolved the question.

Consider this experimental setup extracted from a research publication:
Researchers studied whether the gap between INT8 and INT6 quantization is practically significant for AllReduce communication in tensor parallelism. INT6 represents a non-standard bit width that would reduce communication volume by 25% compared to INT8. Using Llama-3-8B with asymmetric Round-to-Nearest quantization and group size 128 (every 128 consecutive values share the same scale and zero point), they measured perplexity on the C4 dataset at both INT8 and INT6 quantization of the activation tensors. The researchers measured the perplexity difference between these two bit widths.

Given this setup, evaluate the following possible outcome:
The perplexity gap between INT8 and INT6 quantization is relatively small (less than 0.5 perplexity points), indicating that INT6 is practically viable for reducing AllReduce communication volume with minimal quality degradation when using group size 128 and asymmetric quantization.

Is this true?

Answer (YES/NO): YES